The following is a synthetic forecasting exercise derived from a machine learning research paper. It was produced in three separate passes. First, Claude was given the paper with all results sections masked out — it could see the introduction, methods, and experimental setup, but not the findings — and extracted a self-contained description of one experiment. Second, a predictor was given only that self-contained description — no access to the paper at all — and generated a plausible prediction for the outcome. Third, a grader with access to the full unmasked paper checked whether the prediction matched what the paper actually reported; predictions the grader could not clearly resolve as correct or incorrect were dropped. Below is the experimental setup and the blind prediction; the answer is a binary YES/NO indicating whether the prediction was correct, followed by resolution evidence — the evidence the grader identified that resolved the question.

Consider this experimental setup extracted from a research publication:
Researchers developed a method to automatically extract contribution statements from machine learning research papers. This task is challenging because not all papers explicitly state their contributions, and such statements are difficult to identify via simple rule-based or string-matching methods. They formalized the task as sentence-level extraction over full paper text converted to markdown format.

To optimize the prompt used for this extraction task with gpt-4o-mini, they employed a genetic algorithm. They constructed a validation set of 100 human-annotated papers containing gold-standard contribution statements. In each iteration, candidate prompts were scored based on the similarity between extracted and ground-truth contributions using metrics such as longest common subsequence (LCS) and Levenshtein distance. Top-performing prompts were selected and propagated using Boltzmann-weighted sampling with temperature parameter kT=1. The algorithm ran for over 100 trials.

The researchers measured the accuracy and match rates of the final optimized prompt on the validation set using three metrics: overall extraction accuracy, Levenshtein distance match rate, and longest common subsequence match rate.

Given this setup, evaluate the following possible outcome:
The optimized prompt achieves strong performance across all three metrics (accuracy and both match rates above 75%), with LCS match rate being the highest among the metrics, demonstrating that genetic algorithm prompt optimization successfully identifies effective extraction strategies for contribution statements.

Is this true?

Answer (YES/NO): NO